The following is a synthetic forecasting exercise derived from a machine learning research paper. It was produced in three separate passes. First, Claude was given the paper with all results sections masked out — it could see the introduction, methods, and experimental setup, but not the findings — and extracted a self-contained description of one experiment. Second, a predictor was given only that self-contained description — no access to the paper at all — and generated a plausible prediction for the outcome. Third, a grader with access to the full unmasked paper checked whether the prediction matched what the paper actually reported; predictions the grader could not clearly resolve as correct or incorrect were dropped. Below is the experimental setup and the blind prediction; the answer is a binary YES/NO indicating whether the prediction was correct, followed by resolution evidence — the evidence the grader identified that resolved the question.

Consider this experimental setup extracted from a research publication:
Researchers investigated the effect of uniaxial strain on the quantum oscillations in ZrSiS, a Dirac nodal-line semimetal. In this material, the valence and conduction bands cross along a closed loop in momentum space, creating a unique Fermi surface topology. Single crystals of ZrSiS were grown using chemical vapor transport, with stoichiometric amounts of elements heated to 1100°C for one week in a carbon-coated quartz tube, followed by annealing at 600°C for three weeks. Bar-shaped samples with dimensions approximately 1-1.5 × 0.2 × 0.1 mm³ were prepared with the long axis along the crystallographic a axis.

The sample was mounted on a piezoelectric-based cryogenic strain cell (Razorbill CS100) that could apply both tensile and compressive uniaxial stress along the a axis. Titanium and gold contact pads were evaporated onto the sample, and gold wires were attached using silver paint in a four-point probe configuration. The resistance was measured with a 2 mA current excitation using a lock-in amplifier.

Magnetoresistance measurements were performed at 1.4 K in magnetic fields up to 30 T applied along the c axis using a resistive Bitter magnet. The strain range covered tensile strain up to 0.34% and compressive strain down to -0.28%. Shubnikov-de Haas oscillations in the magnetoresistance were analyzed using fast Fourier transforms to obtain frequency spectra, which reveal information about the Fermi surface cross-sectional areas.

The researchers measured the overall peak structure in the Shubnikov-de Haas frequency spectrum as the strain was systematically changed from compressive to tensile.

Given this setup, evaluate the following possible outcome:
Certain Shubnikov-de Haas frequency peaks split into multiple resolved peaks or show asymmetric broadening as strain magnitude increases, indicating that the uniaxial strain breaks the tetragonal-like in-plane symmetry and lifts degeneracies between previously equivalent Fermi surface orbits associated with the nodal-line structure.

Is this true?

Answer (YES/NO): NO